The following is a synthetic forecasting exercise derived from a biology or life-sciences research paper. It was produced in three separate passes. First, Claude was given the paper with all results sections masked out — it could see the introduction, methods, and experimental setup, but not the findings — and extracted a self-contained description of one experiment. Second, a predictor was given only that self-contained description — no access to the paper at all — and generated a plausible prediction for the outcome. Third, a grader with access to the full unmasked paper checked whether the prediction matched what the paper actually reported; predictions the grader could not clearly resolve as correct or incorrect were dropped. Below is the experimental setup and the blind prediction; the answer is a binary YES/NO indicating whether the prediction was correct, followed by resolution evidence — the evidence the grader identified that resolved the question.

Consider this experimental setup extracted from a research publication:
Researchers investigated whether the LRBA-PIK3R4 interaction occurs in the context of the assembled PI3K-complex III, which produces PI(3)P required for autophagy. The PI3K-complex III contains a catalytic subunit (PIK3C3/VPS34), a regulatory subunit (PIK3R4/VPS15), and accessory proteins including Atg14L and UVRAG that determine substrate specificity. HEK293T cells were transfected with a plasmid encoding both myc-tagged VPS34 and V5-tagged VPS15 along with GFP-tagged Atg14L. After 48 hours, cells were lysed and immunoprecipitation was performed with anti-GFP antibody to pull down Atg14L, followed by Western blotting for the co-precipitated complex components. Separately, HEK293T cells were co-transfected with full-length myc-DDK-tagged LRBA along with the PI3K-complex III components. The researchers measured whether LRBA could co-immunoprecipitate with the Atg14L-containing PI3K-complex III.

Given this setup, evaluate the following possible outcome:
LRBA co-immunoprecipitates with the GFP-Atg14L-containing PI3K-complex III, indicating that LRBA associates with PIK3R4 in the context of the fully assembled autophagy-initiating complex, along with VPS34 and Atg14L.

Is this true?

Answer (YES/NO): NO